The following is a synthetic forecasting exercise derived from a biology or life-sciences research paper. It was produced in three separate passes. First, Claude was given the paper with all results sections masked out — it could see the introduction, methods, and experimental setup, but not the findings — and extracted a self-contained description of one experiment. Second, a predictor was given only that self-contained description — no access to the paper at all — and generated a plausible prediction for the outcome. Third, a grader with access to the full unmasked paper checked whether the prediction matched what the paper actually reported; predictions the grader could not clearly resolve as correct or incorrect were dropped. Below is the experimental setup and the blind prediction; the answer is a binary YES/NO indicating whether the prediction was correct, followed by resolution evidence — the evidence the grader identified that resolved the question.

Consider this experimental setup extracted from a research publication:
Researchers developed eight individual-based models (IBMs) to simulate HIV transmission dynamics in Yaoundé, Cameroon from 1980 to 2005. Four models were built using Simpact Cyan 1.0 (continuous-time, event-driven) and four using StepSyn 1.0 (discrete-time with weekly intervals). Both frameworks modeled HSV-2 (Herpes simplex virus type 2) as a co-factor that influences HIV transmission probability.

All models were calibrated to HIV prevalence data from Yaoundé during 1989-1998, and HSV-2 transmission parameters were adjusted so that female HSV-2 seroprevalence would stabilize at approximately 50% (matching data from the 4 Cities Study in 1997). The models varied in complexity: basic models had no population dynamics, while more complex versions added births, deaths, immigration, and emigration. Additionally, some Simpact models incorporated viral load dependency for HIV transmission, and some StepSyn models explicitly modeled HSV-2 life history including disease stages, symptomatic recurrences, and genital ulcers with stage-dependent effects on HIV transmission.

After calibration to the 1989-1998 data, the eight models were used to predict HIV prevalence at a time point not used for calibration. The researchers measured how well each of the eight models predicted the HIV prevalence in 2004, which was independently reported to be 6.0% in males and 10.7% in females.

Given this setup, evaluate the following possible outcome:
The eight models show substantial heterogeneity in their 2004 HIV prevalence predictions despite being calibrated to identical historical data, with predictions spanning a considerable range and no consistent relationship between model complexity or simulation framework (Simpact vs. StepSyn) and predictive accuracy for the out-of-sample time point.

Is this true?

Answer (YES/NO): NO